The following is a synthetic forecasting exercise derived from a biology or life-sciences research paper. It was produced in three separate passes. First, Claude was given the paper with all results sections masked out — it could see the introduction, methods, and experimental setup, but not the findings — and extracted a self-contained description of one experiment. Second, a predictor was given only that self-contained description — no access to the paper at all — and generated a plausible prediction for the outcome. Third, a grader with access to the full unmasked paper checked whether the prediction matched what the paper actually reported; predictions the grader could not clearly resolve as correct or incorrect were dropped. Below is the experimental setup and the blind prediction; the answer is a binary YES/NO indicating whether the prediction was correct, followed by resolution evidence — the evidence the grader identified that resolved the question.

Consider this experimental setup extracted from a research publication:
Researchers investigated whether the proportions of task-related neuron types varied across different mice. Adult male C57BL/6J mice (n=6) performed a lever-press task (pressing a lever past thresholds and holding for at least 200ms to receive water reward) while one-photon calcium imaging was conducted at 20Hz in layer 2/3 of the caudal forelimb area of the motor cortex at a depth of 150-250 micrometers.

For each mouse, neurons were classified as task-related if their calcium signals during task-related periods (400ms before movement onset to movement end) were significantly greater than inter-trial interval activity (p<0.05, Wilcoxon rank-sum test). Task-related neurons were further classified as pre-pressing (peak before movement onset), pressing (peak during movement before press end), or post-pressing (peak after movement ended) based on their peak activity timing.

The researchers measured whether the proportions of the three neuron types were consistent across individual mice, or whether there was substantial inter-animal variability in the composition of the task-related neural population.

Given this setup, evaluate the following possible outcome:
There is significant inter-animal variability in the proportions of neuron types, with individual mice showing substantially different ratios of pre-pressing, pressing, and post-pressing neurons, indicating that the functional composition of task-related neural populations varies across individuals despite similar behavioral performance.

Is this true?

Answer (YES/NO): NO